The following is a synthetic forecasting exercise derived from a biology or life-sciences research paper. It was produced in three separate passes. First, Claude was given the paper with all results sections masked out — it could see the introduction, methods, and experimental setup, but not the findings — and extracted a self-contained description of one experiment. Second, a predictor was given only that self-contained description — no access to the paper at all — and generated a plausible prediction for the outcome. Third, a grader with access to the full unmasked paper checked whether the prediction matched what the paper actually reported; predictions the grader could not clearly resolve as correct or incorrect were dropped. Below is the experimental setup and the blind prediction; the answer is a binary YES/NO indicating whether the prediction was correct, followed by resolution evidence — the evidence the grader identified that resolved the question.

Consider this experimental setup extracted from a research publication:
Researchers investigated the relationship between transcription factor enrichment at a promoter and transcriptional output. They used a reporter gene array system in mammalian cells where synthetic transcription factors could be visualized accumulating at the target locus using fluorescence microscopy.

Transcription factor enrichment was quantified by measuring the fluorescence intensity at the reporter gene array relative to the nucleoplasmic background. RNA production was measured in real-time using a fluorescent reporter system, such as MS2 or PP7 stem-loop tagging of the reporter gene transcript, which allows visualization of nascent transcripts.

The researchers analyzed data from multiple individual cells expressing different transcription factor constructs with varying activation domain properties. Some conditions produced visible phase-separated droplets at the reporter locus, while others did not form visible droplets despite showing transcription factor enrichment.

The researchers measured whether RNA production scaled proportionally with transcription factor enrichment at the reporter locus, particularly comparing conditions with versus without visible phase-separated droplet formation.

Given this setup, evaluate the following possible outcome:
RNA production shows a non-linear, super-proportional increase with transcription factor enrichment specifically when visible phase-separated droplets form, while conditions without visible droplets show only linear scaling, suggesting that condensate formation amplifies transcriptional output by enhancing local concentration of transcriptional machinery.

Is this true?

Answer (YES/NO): NO